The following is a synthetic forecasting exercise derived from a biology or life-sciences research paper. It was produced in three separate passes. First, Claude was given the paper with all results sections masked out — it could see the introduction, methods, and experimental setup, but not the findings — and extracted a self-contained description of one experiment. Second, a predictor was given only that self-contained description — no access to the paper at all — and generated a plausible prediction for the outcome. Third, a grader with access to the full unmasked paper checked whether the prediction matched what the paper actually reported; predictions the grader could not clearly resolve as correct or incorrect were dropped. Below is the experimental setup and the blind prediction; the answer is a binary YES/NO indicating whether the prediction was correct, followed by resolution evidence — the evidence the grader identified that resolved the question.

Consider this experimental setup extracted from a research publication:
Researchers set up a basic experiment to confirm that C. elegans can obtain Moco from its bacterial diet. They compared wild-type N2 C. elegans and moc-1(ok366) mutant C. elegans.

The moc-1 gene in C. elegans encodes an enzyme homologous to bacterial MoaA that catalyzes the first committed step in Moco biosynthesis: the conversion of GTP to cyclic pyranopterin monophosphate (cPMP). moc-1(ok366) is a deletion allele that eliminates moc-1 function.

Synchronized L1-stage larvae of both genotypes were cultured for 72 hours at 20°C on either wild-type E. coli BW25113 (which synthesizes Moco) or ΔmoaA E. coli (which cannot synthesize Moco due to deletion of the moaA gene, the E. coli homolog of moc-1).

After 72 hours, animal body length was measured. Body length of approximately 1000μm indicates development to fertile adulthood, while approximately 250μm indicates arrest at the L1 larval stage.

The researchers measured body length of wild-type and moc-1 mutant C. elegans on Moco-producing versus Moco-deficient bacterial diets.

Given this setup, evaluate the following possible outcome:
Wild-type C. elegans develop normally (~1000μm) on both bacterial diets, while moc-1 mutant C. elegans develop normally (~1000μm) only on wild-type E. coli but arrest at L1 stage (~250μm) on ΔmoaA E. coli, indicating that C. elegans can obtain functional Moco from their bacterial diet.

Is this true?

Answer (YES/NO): YES